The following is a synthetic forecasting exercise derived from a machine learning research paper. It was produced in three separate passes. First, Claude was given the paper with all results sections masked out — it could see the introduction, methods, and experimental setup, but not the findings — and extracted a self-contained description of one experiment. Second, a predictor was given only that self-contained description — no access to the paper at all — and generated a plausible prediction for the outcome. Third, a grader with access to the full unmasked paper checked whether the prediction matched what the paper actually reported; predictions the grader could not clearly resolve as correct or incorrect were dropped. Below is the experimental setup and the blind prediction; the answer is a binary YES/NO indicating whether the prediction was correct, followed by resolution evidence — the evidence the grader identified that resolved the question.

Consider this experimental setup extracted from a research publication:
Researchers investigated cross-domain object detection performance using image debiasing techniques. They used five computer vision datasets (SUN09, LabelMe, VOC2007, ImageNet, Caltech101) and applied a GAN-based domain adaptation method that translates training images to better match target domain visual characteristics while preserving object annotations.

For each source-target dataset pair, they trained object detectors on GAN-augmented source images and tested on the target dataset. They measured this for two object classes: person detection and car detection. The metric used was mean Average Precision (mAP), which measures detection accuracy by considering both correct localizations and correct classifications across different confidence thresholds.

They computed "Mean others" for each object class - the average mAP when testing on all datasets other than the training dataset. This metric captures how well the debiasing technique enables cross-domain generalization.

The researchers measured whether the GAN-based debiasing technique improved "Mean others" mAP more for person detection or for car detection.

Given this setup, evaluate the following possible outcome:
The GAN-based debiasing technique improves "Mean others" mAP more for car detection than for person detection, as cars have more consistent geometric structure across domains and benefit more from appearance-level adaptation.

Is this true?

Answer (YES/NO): NO